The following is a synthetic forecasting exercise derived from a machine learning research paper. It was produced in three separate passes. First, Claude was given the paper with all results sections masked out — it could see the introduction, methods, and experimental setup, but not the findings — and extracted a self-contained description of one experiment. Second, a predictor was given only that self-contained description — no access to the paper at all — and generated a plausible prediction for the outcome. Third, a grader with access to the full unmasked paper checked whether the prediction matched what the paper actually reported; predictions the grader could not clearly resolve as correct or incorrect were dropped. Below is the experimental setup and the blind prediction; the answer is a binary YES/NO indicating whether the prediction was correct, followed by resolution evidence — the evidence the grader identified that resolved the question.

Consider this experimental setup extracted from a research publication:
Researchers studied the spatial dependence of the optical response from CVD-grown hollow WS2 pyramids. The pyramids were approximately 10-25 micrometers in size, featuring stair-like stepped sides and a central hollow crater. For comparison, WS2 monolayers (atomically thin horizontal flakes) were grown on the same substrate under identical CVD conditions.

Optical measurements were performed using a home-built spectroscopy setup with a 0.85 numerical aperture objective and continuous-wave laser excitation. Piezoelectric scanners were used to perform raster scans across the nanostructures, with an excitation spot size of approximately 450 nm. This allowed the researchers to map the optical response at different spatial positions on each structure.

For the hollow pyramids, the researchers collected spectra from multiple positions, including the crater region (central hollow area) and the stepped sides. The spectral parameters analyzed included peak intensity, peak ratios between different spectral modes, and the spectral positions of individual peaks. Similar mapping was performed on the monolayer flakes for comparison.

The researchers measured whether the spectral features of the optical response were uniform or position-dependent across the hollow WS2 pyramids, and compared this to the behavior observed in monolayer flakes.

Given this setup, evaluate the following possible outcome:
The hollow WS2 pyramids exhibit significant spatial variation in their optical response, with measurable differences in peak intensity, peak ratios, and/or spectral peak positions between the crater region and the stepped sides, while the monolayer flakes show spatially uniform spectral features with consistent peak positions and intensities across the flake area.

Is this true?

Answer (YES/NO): YES